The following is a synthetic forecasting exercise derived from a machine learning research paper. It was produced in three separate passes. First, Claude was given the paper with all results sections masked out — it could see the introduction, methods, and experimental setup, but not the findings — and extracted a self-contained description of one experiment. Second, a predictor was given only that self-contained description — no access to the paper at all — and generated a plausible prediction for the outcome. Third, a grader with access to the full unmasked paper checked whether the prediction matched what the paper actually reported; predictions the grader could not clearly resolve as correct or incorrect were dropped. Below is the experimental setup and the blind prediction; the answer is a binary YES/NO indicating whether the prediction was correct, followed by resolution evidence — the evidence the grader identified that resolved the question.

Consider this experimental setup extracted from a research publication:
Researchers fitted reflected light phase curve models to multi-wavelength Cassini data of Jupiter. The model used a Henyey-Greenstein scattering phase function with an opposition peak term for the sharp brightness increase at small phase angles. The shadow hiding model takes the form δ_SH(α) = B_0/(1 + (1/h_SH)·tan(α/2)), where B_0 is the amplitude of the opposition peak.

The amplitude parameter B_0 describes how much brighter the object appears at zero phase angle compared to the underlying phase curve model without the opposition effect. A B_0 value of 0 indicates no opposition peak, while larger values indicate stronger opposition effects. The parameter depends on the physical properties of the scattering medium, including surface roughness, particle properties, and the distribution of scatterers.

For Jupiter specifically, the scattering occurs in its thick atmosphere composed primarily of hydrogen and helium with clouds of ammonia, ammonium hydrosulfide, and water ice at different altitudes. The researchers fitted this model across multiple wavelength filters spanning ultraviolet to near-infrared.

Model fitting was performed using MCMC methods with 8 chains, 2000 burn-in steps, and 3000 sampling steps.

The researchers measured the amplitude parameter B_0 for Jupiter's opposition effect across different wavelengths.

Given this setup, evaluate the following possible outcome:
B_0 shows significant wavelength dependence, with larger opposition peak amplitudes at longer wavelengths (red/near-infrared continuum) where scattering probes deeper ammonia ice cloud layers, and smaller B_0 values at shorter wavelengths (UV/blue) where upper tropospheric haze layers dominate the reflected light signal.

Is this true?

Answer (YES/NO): NO